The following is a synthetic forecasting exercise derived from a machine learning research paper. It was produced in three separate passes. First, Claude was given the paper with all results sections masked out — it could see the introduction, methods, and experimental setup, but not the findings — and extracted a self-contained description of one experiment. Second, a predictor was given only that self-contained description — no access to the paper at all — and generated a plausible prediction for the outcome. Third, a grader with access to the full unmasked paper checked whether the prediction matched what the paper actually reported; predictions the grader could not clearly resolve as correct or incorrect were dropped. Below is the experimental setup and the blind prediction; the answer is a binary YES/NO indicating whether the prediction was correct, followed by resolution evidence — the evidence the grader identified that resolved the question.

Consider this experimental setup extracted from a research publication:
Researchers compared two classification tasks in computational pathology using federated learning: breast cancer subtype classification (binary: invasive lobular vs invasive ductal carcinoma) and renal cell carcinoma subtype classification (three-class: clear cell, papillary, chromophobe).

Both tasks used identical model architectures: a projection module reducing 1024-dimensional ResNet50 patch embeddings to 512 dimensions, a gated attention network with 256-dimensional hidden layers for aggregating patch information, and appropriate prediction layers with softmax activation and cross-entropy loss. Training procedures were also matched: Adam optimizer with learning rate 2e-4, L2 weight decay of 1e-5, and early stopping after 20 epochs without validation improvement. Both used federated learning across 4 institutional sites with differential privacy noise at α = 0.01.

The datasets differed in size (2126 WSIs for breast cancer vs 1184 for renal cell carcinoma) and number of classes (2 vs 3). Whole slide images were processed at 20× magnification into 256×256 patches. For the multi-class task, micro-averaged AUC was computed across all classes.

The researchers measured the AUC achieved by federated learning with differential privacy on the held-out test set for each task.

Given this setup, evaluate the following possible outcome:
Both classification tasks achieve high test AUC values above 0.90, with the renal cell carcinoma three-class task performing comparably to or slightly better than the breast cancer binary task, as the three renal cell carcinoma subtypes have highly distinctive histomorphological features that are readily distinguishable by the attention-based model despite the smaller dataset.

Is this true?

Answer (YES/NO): NO